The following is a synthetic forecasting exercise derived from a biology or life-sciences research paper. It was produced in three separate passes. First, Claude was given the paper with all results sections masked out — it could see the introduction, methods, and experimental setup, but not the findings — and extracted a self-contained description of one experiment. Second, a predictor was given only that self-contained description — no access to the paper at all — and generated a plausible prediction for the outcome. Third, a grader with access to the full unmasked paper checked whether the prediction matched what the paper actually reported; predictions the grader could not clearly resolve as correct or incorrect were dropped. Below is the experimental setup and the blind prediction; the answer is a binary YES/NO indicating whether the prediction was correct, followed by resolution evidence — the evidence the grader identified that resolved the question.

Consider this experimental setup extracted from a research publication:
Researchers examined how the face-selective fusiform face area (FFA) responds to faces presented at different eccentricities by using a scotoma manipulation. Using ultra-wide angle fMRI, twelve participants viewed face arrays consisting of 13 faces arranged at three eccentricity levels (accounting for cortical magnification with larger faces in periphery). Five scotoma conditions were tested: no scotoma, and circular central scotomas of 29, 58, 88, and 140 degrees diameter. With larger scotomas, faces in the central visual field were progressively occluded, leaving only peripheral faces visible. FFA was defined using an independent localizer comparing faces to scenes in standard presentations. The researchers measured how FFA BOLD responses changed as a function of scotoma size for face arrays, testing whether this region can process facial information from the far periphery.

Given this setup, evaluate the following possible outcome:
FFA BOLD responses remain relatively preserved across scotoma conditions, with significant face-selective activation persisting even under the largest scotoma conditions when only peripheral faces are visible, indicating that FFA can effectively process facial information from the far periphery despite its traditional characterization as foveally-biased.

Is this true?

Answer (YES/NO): YES